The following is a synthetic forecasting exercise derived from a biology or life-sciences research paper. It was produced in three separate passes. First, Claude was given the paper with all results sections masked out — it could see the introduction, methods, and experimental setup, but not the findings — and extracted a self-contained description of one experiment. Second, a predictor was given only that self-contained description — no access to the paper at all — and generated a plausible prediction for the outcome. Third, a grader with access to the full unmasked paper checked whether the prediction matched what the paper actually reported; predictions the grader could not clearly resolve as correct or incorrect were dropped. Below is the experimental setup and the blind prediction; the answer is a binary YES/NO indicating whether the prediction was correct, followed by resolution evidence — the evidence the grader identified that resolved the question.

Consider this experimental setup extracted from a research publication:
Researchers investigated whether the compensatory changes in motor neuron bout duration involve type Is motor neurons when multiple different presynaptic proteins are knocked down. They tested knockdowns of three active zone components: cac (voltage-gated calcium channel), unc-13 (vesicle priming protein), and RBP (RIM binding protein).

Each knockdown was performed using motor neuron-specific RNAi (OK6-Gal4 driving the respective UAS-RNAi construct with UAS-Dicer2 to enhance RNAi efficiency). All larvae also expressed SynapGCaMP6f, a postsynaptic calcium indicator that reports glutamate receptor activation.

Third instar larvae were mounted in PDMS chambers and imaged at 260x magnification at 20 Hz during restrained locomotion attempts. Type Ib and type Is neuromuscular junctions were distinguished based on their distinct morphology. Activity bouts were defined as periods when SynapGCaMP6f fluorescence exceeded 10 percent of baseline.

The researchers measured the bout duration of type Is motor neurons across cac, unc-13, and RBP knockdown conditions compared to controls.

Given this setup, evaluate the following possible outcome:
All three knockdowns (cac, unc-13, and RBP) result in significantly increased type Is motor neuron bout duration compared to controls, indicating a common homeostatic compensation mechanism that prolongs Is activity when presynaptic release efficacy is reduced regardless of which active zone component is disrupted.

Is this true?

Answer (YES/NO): NO